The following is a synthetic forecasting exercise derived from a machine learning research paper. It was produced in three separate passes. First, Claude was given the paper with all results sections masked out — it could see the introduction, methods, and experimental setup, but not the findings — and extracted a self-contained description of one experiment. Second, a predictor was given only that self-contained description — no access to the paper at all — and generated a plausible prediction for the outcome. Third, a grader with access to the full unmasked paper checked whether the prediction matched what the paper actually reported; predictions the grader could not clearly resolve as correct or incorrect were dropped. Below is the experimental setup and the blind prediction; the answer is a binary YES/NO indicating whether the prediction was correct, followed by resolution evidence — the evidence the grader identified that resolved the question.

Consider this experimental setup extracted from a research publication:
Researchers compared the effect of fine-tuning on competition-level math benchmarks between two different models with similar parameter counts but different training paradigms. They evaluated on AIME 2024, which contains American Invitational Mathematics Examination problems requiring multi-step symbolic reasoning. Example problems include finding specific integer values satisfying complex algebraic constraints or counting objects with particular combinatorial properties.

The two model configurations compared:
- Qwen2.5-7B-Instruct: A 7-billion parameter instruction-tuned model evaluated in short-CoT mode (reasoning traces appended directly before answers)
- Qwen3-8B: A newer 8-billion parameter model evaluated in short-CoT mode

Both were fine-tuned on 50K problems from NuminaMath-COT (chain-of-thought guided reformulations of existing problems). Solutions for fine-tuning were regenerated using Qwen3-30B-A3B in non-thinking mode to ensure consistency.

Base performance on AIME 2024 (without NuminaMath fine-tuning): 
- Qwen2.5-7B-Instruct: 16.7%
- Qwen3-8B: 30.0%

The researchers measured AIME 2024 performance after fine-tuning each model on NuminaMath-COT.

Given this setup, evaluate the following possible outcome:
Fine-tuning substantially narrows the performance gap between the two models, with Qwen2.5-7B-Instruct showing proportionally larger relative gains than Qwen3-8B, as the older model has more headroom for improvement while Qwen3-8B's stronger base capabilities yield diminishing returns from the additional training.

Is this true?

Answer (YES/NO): YES